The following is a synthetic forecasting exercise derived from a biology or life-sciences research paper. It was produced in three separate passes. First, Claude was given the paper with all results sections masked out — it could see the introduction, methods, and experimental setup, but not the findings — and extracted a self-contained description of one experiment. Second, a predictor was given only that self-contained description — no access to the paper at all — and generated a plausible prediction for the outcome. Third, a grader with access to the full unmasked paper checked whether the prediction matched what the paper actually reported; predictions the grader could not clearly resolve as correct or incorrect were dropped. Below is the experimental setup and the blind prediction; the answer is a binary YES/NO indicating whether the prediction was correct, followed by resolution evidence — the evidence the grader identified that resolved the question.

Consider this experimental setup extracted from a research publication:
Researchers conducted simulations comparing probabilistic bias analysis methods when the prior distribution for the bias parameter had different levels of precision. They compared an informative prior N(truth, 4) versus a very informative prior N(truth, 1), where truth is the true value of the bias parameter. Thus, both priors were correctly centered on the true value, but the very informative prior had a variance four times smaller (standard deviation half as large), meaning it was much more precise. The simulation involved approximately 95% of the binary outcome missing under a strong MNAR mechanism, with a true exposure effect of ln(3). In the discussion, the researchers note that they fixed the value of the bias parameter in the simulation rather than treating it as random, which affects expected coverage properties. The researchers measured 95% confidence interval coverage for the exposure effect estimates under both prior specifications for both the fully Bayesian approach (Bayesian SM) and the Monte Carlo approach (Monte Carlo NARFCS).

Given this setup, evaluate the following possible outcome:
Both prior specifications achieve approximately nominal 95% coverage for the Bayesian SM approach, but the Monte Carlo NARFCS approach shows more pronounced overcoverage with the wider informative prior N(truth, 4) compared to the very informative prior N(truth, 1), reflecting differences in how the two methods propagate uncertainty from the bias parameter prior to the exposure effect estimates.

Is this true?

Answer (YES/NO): NO